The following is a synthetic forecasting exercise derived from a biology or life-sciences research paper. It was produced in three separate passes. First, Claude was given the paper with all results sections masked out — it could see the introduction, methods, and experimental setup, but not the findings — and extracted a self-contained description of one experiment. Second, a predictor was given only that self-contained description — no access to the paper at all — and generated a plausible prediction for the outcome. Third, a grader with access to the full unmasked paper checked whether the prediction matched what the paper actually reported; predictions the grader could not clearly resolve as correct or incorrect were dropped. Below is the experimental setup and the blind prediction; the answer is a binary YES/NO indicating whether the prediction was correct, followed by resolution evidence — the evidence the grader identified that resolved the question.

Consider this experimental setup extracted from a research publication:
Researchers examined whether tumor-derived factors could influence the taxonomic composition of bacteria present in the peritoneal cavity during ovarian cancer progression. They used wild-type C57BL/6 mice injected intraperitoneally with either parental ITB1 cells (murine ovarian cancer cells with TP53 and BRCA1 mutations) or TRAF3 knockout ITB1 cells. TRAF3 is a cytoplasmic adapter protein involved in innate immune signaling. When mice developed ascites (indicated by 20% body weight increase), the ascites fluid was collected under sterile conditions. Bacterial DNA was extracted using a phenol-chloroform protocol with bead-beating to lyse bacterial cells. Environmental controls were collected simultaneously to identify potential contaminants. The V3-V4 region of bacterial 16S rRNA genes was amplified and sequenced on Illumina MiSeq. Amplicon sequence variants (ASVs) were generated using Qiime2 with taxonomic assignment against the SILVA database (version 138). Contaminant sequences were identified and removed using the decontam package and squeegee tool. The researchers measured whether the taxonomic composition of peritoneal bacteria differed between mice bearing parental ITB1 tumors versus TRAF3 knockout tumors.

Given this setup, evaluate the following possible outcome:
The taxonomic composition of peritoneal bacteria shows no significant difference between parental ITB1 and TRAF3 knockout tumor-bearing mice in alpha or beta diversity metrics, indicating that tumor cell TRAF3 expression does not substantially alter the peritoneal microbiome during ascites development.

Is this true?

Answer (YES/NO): NO